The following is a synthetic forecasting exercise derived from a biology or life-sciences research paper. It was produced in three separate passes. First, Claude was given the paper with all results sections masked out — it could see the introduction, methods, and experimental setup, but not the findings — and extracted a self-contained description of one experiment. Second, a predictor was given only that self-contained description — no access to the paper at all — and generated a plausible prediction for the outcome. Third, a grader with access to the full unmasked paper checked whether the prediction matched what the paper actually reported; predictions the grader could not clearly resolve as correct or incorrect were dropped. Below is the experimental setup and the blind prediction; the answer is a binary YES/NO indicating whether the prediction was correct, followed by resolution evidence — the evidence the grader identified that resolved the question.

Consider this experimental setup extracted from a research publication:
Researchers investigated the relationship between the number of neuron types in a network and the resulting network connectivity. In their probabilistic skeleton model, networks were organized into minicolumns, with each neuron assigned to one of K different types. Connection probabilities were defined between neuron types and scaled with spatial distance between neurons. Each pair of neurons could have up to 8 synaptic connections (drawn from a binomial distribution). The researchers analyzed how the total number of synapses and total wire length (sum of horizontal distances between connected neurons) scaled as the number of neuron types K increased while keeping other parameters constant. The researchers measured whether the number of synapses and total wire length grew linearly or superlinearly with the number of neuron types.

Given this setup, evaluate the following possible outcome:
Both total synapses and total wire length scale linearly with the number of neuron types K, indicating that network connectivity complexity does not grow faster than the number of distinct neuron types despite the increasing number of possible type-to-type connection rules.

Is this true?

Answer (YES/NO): NO